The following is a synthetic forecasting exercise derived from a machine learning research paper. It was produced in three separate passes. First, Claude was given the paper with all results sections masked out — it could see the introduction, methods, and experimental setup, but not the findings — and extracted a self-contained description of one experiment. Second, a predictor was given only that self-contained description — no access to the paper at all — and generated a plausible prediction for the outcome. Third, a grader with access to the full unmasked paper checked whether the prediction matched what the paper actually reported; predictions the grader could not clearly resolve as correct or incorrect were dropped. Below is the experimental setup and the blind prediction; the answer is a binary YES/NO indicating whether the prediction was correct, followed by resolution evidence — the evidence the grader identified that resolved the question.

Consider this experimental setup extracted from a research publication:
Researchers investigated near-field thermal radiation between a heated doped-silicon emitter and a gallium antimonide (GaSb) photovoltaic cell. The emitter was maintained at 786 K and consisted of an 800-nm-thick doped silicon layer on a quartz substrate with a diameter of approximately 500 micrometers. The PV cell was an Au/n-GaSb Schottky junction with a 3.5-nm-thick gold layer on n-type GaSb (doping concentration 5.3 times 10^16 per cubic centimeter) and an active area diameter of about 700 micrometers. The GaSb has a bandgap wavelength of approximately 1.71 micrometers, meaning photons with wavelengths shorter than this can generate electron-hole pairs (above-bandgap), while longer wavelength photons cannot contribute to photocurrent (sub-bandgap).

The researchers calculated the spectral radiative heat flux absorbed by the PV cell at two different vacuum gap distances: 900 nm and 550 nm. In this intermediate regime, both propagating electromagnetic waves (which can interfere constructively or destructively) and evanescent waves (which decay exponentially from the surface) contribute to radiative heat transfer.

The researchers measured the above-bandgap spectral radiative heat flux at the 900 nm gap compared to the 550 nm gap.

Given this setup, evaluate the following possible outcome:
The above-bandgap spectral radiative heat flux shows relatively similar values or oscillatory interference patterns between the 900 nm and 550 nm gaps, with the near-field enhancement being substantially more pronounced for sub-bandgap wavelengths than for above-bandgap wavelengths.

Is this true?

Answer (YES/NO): YES